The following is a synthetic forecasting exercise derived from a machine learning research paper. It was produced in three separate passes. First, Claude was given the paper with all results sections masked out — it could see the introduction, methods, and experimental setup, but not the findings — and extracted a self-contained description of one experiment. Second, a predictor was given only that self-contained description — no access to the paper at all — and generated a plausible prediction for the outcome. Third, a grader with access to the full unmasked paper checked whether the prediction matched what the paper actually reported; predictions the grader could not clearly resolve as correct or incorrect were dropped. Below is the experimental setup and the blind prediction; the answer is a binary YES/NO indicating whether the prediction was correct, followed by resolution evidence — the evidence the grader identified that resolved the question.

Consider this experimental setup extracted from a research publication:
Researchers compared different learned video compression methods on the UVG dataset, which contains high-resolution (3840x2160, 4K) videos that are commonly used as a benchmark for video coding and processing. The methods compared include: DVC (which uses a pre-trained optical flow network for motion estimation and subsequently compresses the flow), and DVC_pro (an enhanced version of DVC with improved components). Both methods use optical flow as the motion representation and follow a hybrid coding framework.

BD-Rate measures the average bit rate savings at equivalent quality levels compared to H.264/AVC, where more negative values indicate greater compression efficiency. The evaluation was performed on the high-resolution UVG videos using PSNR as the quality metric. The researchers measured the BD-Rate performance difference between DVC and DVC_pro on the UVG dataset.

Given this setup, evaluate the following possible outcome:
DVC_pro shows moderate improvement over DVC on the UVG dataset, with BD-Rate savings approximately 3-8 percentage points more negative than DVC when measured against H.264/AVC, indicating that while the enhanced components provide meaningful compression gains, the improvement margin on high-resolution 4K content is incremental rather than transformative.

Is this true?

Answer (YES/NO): NO